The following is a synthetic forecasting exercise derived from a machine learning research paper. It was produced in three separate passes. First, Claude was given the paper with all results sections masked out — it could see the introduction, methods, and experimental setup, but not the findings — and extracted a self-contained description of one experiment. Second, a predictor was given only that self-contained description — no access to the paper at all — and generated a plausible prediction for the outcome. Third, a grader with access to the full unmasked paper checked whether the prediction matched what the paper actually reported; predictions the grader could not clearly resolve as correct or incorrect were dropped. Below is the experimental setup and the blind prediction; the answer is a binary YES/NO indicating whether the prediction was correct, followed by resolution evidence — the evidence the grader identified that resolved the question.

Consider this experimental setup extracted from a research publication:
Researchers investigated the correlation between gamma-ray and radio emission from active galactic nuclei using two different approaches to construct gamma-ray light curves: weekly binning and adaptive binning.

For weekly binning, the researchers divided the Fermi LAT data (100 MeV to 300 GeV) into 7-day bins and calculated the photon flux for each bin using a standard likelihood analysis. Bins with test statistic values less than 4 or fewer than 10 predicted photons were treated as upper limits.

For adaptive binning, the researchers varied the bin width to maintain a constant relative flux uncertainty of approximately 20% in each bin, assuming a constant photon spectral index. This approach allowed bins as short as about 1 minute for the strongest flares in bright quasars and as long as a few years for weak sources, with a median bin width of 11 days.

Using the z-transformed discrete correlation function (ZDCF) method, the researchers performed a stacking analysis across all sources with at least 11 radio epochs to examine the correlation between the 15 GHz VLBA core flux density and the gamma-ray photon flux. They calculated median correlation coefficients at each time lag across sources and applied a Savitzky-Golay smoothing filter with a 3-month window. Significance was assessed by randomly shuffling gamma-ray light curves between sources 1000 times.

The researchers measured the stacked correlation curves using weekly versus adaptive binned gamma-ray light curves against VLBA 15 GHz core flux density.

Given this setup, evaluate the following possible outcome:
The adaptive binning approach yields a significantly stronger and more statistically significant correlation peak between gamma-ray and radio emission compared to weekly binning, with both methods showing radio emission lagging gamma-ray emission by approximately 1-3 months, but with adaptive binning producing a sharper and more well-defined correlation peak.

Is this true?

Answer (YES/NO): NO